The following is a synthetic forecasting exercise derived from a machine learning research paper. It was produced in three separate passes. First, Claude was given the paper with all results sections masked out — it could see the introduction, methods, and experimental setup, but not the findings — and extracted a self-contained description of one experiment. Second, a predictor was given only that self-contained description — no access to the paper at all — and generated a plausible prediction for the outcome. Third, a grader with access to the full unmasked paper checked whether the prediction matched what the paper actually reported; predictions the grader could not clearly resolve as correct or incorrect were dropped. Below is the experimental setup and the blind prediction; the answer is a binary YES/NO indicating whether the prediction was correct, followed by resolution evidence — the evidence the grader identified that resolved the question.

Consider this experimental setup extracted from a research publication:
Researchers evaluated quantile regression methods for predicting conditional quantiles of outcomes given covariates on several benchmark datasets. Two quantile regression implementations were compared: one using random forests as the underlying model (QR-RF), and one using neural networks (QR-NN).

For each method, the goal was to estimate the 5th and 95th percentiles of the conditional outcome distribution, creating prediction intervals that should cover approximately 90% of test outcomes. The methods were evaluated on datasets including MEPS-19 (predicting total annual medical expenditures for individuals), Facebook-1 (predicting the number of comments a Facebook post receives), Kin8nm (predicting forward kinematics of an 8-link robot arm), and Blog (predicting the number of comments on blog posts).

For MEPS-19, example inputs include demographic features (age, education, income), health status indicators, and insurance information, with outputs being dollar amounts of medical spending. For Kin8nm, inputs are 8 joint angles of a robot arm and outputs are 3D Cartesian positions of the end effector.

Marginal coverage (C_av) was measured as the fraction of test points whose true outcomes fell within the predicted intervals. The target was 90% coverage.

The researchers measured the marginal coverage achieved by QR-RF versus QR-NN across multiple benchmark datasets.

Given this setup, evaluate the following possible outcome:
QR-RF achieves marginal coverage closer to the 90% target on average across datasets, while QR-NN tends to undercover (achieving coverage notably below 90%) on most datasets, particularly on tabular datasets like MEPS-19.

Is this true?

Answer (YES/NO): YES